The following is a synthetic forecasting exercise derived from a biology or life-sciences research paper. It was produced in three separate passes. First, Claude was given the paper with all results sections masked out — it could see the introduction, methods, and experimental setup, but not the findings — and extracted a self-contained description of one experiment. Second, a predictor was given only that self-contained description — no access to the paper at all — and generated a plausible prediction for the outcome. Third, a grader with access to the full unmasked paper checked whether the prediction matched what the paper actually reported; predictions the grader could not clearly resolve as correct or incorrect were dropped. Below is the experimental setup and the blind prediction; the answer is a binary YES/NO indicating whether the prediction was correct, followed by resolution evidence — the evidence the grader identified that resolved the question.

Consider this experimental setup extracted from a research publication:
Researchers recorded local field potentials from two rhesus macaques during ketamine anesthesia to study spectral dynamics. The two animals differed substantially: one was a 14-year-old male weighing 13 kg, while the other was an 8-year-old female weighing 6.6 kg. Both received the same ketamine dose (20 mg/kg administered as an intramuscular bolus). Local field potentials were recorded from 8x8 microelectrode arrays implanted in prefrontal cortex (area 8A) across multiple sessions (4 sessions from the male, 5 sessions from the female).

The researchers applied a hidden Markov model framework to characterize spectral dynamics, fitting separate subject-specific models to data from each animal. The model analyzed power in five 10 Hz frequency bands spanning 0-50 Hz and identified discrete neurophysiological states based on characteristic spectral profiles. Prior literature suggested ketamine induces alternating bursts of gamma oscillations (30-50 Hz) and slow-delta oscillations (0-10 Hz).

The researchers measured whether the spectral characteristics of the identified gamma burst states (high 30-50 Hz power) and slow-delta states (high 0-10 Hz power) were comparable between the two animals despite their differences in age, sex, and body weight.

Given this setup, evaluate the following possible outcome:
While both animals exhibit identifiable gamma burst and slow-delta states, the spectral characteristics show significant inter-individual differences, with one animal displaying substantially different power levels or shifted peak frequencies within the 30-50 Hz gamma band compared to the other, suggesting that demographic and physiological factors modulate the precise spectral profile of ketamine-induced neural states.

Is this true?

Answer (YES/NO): YES